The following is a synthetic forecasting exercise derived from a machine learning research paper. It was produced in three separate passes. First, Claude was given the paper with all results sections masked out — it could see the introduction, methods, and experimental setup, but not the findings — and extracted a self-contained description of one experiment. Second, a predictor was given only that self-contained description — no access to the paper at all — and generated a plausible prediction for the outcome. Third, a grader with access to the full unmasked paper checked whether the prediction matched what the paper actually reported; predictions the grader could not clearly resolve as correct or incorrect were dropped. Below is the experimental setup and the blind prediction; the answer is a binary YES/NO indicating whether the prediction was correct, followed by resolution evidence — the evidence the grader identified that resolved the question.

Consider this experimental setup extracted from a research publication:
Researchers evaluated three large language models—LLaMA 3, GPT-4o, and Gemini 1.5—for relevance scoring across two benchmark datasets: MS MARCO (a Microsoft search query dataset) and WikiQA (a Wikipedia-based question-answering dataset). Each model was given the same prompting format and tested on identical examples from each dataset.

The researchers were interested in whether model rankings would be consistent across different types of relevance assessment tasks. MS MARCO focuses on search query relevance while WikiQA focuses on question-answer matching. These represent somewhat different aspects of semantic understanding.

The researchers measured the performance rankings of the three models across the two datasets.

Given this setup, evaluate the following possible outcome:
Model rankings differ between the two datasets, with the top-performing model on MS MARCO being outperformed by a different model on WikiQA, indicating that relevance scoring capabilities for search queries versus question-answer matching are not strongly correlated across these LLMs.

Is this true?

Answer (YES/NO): YES